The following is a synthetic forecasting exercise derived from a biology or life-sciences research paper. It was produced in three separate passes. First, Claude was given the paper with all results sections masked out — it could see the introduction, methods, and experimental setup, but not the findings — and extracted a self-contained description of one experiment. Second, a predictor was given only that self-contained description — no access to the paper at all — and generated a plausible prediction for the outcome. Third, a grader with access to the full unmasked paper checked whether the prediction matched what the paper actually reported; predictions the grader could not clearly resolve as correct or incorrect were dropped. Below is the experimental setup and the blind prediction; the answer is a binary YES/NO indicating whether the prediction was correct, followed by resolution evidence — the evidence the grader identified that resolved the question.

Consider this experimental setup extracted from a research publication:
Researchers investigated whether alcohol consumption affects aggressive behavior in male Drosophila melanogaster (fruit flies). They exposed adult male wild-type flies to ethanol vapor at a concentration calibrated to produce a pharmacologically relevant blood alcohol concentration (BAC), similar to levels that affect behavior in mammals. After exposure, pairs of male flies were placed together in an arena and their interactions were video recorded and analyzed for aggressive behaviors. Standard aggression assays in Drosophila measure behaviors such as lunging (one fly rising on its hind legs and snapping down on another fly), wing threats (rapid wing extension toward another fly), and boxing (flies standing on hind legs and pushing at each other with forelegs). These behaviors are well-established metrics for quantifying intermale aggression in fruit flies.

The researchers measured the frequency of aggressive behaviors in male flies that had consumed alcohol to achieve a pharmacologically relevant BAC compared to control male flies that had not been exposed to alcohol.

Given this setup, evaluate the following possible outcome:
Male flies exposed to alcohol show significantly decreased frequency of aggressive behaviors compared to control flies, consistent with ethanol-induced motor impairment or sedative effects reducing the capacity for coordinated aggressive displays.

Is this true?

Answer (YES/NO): NO